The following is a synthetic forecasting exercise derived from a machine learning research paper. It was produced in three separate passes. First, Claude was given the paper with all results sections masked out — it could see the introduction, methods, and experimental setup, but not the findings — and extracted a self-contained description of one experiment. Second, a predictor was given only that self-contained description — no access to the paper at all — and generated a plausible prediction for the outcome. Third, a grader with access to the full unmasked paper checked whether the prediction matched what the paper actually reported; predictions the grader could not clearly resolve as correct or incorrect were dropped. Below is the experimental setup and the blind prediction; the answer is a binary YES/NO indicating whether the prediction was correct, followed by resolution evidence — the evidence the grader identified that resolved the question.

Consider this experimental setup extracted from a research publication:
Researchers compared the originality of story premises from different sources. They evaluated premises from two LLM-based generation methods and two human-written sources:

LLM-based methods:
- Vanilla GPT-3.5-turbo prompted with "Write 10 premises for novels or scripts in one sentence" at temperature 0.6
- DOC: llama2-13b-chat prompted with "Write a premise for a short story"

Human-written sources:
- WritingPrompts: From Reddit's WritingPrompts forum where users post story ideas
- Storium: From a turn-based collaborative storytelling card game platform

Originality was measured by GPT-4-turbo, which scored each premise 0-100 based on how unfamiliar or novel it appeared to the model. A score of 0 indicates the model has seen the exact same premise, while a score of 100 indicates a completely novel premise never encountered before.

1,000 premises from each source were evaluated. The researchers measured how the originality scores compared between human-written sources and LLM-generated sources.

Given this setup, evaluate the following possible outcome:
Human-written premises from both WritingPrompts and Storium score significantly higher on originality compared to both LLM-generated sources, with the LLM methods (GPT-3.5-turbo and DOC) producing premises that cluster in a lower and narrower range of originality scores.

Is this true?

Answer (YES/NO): NO